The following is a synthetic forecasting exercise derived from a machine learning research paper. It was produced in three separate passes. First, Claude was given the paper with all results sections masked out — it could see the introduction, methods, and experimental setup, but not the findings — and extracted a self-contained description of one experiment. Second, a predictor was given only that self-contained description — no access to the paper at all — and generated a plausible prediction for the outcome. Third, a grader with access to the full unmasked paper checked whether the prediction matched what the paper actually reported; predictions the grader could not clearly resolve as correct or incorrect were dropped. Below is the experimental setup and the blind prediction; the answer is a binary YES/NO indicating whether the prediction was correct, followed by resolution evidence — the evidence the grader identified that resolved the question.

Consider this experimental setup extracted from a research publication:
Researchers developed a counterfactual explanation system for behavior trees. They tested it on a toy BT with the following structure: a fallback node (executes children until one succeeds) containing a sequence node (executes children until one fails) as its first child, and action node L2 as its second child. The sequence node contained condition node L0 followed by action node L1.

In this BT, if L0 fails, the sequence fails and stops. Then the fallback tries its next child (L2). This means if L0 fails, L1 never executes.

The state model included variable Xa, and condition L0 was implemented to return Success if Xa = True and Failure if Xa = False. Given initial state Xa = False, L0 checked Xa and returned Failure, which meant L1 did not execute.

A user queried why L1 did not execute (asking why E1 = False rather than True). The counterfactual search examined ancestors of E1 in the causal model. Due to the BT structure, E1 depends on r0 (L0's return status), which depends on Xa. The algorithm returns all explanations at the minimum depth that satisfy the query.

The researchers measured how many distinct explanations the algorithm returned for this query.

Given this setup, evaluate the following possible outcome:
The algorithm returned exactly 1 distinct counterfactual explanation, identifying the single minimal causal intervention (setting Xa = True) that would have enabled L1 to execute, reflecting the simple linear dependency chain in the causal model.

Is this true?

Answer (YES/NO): NO